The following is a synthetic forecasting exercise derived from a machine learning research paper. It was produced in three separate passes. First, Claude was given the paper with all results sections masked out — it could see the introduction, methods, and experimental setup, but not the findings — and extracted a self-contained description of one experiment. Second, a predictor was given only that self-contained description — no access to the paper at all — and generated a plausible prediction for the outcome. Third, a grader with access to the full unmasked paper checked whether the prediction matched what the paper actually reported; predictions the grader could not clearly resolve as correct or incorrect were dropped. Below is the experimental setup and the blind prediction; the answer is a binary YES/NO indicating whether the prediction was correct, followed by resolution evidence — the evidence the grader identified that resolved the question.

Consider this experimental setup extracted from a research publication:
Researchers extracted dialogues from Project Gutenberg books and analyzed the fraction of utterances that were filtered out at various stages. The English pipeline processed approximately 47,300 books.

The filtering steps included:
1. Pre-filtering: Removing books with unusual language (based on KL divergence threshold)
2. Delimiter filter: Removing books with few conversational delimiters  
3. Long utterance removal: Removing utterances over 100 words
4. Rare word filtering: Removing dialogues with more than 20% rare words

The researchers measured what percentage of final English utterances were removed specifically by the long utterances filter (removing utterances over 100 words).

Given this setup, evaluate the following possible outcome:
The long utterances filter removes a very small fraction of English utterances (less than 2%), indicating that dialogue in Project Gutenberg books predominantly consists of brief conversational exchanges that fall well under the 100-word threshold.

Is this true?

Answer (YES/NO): NO